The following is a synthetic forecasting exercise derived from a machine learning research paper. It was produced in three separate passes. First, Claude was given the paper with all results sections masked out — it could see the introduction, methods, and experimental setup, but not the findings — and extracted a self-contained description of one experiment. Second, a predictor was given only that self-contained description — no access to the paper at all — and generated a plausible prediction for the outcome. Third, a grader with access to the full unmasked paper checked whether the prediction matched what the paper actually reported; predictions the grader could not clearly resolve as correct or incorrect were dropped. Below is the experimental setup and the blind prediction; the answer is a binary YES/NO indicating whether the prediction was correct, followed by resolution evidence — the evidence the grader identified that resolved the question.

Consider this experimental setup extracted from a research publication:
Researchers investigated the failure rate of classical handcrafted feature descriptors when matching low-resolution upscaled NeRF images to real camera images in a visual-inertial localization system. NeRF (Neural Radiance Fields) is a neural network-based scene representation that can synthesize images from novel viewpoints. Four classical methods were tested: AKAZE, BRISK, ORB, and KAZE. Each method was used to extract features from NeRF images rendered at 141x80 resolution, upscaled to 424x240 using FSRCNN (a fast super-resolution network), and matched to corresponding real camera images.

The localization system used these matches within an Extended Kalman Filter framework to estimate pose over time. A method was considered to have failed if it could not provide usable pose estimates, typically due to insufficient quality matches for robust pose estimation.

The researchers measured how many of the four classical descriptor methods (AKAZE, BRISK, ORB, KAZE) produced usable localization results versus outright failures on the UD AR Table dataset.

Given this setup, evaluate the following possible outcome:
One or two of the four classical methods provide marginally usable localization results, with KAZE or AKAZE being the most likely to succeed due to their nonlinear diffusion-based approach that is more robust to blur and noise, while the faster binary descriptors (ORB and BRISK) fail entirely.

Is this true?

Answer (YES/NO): NO